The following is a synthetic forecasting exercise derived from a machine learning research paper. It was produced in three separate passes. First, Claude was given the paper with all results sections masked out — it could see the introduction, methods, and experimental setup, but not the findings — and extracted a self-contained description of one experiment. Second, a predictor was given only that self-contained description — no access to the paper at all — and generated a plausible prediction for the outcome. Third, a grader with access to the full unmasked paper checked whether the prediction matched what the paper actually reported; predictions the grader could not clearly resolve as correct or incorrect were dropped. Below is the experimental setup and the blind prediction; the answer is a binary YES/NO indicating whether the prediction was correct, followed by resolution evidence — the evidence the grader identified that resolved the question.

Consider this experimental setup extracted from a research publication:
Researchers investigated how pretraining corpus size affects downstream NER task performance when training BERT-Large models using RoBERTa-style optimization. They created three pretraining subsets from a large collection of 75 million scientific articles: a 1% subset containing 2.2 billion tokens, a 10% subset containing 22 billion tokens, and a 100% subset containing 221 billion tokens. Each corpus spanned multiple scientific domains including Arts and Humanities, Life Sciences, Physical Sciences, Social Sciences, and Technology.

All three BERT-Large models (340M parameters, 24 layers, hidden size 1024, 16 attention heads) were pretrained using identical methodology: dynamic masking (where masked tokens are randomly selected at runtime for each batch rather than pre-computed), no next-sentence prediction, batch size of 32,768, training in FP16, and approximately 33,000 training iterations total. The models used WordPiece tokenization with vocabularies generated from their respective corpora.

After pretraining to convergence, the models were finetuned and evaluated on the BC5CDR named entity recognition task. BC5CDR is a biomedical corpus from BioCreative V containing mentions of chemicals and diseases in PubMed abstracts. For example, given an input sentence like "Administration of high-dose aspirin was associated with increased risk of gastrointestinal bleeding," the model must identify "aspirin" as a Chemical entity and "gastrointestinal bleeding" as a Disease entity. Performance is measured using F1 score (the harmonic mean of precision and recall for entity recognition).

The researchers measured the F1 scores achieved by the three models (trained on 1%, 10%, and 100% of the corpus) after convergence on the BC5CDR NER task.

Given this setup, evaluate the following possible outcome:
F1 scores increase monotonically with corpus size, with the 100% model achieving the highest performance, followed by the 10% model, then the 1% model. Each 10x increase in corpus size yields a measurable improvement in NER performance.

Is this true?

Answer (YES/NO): NO